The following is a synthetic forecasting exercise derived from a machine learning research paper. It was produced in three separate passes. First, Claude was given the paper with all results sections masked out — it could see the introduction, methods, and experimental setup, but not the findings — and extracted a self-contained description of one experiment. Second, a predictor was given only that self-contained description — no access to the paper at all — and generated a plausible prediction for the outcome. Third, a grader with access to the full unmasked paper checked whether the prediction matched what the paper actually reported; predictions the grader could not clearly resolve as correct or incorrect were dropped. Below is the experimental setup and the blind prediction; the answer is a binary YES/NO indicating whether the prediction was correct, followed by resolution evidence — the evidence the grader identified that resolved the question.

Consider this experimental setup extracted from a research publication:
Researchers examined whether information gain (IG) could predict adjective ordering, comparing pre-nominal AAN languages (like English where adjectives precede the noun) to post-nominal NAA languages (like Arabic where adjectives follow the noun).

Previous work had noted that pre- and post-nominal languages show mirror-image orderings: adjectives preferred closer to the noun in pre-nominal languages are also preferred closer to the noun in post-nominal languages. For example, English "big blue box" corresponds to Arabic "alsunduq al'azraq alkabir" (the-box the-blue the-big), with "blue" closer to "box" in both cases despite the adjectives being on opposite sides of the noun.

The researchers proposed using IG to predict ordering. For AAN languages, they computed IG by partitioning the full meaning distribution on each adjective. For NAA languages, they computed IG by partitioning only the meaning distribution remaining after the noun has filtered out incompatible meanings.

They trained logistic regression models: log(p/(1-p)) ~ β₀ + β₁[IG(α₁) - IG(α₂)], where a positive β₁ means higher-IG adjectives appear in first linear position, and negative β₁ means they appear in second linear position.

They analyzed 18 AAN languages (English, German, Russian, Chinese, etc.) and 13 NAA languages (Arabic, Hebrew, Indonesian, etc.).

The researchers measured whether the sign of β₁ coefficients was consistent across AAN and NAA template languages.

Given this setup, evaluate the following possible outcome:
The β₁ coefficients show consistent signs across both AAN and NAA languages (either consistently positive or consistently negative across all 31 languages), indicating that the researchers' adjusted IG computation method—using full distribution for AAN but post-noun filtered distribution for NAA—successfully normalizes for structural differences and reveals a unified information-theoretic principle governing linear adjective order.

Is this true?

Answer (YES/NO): YES